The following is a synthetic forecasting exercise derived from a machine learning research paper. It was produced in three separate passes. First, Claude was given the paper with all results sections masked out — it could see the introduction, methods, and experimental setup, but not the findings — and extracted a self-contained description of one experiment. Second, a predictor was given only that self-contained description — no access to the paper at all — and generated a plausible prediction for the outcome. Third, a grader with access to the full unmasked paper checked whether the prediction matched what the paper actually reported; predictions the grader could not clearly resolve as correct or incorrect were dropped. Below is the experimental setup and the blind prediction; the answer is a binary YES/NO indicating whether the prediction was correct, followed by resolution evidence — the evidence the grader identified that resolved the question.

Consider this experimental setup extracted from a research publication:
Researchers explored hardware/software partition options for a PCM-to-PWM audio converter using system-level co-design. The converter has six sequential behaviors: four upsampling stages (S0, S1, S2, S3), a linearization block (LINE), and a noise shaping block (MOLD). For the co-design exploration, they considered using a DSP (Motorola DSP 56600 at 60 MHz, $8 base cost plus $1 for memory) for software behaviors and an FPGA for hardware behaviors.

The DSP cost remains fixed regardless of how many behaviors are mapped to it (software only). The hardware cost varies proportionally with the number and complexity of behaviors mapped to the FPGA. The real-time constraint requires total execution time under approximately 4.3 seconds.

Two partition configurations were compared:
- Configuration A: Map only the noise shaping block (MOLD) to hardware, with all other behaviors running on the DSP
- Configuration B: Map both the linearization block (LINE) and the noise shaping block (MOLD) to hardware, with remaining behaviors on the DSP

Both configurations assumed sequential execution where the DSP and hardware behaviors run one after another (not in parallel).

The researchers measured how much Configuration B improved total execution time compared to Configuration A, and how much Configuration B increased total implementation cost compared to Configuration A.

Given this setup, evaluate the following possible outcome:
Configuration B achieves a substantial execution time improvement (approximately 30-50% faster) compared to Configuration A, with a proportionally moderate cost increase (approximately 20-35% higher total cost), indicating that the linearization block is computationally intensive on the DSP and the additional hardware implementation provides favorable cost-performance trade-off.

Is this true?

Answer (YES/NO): NO